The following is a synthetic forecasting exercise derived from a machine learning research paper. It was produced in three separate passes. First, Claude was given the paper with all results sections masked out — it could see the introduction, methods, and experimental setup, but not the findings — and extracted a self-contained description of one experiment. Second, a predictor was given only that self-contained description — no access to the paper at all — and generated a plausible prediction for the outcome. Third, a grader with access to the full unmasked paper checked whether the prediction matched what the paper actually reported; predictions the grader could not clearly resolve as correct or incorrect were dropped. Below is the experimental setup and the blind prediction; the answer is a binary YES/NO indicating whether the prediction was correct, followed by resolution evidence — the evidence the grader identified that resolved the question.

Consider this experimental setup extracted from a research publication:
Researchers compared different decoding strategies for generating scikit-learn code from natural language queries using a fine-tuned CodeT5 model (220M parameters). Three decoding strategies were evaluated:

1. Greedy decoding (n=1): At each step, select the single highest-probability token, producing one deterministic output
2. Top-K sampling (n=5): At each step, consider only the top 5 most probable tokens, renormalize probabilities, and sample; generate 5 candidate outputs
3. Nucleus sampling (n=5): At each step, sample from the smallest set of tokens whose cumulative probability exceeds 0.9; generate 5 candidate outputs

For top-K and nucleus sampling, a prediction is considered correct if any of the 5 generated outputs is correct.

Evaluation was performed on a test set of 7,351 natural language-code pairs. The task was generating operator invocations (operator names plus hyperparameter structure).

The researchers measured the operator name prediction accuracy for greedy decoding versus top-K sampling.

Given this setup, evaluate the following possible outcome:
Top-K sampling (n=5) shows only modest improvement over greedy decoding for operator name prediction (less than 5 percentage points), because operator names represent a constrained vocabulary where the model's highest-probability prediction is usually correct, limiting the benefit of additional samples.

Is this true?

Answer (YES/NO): NO